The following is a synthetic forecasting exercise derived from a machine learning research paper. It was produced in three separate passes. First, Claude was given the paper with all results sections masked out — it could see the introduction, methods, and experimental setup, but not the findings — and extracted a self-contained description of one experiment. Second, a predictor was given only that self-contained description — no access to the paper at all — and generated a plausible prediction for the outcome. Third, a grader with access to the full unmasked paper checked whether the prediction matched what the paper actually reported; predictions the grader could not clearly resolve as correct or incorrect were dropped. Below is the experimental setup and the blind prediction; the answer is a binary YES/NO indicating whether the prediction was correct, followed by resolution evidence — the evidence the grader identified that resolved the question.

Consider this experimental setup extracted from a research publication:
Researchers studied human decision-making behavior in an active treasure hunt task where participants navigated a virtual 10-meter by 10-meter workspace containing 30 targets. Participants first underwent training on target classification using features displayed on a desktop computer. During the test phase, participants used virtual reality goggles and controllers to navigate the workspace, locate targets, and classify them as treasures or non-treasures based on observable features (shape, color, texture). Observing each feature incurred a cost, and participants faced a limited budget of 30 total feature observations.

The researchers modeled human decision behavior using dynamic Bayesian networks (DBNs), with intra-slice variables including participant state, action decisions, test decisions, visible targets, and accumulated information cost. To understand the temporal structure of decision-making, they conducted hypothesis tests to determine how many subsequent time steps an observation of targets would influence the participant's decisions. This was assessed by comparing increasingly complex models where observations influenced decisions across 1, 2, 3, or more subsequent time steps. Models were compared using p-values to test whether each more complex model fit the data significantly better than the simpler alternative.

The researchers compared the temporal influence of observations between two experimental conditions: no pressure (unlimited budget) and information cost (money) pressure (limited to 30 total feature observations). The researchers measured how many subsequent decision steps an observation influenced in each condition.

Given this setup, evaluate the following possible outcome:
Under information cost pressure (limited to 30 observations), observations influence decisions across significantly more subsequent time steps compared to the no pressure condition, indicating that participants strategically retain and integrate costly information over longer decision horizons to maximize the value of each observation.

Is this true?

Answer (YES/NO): YES